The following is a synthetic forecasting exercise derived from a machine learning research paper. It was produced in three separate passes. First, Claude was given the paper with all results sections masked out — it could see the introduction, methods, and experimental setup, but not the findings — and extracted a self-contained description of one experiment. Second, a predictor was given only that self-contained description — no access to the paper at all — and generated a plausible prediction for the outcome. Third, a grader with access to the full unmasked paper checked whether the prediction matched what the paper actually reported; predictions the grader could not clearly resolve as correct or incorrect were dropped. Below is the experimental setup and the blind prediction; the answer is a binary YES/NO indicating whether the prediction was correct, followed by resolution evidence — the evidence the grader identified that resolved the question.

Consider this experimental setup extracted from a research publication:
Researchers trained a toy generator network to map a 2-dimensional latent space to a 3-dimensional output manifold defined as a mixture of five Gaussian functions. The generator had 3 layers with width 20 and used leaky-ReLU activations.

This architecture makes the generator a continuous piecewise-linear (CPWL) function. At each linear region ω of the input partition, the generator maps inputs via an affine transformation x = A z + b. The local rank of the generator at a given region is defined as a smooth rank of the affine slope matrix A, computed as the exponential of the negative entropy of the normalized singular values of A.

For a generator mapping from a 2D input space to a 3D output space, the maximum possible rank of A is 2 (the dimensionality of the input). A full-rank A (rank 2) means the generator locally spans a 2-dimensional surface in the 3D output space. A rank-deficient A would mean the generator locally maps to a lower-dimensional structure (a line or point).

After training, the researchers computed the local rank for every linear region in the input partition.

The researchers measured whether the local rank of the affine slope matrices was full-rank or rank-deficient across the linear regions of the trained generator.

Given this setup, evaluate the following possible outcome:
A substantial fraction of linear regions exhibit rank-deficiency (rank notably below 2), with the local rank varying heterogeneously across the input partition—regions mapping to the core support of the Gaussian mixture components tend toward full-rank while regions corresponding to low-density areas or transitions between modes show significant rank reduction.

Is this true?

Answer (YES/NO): NO